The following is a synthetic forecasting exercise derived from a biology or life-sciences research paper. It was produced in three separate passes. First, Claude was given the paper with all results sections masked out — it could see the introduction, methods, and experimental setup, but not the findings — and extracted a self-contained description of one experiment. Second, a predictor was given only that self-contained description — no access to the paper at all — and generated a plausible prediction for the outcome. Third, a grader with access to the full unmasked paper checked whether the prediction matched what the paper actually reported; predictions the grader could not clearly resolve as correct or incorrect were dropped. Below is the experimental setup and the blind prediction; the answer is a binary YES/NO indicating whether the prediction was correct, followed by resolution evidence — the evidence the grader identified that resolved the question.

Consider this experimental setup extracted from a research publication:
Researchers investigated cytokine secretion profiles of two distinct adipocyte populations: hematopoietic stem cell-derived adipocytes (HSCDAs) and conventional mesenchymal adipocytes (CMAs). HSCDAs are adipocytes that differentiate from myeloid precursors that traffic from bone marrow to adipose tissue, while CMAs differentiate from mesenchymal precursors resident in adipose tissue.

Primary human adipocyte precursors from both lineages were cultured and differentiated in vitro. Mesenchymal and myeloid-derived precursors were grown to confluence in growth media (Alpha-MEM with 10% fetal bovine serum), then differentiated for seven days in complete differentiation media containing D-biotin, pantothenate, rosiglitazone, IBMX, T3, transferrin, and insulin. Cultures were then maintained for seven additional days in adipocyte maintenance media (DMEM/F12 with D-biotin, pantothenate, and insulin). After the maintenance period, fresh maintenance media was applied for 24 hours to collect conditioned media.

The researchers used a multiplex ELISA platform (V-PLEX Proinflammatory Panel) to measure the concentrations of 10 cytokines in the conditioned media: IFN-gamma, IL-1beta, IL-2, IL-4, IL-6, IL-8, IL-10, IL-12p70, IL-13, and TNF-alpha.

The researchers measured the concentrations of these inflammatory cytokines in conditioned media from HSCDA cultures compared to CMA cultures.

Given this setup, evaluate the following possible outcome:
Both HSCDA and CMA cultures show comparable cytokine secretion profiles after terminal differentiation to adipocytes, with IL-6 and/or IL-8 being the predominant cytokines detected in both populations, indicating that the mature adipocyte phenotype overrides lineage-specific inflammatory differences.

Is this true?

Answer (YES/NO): NO